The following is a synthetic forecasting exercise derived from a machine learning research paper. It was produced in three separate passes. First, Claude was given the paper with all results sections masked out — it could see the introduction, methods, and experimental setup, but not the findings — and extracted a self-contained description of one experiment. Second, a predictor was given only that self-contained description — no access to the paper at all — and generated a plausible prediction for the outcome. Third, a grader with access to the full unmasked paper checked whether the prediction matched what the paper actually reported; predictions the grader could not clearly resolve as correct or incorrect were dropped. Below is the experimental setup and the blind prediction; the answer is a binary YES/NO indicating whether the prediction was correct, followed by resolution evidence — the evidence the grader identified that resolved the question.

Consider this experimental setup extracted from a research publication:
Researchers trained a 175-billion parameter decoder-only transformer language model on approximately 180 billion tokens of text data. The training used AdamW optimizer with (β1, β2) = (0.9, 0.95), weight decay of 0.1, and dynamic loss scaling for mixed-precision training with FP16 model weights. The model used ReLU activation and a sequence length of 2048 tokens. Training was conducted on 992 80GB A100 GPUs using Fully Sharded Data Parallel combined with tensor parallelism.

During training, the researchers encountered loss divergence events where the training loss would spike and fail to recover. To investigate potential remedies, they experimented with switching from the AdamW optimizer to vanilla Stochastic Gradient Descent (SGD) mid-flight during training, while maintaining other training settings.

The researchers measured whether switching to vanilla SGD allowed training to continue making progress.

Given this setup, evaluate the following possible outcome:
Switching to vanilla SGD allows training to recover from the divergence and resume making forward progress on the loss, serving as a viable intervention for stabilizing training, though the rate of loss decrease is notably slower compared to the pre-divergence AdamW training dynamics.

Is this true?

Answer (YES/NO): NO